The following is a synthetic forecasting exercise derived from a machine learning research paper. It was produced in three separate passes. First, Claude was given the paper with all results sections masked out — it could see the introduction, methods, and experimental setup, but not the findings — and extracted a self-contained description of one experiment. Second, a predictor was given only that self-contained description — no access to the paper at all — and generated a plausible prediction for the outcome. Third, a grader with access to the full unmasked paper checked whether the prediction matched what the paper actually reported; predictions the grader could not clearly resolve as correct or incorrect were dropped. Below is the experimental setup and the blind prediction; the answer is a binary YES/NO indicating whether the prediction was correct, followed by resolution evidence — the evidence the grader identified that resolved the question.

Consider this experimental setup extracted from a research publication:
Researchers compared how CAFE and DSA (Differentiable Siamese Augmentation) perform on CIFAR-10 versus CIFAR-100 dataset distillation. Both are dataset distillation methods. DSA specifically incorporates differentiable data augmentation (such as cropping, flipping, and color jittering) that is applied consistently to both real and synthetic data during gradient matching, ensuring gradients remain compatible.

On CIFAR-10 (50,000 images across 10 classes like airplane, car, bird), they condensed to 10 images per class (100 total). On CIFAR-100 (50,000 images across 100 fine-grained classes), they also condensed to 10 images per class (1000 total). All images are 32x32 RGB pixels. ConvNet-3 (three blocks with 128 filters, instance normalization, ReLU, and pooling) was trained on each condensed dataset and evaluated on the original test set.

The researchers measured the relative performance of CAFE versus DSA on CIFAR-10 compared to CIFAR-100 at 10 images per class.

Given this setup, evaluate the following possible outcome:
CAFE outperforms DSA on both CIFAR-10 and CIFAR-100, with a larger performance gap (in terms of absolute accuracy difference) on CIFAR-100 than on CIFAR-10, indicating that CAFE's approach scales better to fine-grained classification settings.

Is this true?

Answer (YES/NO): NO